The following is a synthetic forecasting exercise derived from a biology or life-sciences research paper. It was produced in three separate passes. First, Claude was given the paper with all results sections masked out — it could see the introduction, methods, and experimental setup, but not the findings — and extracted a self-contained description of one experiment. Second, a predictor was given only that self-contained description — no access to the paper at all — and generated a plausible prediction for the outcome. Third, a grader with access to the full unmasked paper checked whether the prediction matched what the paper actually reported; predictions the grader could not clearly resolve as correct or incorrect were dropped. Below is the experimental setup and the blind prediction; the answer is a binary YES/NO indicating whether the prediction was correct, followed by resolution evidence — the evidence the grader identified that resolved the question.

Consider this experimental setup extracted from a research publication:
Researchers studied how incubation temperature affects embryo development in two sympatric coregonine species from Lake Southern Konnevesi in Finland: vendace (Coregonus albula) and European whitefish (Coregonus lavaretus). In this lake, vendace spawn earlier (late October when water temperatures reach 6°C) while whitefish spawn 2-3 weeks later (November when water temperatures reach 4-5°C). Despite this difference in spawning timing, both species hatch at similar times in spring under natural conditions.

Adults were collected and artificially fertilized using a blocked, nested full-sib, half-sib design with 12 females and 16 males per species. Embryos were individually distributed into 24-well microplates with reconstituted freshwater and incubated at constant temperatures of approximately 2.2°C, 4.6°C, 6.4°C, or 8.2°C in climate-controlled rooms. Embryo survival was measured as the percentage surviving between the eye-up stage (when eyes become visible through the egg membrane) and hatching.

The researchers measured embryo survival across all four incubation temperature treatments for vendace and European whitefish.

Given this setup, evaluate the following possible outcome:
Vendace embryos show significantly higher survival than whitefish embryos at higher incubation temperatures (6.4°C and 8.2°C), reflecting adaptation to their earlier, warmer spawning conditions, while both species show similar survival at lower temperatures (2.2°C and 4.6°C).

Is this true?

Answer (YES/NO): NO